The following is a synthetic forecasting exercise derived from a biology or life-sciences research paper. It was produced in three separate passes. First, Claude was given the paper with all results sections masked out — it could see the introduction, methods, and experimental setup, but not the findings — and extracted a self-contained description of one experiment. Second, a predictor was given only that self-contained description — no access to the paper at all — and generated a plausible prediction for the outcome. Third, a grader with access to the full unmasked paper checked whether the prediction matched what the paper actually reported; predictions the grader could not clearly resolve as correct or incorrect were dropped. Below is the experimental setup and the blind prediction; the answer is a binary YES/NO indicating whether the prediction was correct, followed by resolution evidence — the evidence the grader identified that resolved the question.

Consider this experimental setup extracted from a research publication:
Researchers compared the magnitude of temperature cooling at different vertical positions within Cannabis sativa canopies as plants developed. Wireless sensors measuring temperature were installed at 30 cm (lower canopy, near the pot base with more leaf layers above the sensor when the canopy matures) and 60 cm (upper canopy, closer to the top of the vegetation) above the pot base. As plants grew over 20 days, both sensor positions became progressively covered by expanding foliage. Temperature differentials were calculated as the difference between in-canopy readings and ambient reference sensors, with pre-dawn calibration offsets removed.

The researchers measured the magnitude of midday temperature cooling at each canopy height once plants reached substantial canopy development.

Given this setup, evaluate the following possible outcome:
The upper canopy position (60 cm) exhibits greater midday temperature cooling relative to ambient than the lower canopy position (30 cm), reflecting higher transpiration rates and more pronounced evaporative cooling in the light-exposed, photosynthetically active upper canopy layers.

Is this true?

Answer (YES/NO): YES